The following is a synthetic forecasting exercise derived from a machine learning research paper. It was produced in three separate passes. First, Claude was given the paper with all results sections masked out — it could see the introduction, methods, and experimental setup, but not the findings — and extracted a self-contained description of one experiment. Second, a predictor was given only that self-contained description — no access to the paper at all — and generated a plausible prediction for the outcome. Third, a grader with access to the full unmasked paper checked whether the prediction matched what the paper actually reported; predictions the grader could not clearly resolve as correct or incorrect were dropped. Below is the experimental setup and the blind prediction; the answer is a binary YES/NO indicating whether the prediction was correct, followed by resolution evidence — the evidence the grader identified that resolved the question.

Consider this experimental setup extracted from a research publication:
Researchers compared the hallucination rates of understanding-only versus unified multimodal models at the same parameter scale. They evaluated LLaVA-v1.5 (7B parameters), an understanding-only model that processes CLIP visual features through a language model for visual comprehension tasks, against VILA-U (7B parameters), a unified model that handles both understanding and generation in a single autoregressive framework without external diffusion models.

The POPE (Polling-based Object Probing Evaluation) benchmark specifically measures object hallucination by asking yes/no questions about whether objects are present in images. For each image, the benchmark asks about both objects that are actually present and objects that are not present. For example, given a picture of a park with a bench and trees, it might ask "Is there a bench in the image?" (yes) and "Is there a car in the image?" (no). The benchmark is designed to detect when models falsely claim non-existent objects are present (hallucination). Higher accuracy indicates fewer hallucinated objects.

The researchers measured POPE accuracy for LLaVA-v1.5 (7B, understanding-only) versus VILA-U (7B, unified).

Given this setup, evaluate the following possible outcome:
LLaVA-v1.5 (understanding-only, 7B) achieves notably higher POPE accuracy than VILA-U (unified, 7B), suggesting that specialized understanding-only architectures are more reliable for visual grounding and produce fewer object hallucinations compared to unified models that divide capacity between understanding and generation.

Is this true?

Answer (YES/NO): NO